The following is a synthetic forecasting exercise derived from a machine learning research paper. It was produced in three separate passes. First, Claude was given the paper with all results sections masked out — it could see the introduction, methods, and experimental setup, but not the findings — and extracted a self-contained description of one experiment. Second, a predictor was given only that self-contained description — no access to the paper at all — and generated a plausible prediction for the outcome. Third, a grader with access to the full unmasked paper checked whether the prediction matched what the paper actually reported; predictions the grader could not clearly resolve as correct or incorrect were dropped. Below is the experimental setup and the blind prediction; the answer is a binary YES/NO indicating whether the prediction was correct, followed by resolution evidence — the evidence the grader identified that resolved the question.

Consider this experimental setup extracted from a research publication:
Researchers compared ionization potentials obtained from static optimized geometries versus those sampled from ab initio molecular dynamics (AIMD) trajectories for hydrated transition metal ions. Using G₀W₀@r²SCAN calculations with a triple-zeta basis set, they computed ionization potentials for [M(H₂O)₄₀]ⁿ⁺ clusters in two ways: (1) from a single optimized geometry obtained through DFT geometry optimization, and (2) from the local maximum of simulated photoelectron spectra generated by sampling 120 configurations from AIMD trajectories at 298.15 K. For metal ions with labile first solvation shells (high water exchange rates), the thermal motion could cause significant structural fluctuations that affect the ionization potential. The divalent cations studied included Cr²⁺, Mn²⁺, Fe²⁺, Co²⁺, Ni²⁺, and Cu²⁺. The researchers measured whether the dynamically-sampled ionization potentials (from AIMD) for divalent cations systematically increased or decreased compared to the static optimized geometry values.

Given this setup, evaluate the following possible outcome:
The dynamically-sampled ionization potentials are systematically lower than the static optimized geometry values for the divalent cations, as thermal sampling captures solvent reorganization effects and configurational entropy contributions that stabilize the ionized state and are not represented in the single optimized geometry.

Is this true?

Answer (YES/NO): NO